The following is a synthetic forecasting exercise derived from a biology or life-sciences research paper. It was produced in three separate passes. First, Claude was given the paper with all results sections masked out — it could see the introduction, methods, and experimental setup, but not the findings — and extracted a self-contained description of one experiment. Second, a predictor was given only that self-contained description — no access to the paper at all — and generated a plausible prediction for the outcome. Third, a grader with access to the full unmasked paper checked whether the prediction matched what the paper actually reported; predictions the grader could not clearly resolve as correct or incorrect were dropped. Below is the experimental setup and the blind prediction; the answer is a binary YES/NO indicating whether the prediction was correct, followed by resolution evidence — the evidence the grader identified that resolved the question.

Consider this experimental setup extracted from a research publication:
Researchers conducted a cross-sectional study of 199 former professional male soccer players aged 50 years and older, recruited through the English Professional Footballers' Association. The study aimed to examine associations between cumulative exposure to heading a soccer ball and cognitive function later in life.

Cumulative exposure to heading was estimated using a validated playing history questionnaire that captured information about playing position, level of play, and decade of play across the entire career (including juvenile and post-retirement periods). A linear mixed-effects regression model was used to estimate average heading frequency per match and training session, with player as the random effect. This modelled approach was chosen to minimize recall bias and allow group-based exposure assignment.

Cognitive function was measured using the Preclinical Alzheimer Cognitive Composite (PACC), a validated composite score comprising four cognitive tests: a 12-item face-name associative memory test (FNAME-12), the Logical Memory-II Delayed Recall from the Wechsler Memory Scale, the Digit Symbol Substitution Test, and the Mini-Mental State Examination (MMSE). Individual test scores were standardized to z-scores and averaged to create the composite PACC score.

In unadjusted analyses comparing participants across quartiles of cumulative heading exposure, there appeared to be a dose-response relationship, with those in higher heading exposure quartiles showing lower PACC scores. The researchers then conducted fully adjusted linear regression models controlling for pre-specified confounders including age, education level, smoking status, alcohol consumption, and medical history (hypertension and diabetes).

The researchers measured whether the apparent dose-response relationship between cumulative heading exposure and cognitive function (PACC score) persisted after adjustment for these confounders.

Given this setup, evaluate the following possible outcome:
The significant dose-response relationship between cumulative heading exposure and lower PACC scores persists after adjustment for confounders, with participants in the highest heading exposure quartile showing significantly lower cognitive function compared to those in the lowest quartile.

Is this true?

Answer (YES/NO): NO